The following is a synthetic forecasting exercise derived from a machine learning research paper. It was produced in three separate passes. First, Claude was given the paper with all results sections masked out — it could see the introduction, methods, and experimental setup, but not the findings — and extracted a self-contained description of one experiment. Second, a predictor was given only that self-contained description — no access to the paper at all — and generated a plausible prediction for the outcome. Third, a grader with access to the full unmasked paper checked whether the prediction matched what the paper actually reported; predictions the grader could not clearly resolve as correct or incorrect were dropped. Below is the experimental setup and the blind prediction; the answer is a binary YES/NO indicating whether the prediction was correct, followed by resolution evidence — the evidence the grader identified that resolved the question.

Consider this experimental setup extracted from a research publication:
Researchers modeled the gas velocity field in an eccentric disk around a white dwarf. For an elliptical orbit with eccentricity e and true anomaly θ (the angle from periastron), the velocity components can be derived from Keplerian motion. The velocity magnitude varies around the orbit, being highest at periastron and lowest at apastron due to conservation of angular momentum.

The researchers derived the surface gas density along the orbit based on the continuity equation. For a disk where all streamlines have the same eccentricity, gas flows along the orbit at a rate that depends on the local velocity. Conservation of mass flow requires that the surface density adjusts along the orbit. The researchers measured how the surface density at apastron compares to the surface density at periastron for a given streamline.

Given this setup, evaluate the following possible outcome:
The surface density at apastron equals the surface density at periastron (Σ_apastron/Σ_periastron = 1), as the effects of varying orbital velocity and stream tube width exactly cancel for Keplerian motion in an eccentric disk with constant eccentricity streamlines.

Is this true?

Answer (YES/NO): YES